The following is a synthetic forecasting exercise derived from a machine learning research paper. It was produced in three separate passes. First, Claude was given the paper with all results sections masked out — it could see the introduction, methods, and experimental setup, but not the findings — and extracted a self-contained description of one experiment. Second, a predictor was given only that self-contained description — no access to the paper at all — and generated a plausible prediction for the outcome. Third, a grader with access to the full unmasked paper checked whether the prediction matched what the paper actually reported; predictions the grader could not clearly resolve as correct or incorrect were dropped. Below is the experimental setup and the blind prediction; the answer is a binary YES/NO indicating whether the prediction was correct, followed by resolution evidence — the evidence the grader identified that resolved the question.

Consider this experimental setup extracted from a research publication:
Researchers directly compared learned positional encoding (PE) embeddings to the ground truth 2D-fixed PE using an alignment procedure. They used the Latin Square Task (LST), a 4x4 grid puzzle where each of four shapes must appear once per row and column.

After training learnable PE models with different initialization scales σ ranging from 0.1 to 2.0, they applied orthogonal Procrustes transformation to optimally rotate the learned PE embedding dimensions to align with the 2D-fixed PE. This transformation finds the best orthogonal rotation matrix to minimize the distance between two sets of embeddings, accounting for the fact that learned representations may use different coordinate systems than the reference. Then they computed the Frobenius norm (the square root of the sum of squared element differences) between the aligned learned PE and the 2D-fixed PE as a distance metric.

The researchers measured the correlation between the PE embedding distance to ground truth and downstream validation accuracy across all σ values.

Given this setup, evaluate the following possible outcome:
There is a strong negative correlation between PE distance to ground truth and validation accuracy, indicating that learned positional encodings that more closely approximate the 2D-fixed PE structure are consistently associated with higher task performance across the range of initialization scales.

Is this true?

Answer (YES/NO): YES